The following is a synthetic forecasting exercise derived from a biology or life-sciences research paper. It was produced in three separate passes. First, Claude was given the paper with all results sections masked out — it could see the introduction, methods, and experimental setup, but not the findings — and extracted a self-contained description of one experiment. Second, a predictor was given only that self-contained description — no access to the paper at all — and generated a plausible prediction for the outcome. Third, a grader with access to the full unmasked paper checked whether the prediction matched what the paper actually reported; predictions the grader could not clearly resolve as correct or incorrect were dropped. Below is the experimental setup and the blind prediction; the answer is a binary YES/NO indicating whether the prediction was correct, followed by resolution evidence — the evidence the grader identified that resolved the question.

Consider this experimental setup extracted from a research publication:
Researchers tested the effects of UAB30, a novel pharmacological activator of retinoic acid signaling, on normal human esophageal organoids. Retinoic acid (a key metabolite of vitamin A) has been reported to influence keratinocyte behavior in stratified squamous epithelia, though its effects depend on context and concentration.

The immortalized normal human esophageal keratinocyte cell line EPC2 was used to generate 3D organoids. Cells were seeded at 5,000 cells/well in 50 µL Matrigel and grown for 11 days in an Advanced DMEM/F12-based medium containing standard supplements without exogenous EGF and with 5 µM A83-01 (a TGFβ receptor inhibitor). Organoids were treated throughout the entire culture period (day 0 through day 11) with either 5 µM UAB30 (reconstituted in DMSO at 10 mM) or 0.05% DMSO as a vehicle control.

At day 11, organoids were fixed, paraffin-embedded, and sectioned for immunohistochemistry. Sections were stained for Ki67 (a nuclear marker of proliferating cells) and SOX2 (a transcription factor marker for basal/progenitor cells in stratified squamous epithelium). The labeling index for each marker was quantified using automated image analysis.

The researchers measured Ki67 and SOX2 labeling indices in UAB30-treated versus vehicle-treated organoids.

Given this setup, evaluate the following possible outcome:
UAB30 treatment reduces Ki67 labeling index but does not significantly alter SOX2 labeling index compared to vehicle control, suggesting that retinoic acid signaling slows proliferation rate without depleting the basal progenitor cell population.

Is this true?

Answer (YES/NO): NO